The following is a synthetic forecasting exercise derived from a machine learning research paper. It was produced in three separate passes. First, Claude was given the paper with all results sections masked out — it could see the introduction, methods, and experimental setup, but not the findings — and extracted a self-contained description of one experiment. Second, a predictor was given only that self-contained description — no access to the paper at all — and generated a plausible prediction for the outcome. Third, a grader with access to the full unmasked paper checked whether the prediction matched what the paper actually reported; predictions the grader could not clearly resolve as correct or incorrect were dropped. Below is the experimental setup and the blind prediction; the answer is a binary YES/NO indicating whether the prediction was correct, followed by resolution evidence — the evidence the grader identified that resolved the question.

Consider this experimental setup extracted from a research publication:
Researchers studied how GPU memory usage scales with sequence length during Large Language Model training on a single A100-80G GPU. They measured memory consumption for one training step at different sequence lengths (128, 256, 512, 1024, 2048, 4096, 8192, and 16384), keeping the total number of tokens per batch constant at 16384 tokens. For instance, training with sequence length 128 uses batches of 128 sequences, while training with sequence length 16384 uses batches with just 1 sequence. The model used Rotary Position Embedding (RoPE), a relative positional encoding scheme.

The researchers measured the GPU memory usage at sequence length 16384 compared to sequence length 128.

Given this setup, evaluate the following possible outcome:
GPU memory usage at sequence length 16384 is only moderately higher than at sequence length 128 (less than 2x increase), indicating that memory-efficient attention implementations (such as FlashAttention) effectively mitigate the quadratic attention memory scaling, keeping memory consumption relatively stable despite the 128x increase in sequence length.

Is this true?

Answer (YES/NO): NO